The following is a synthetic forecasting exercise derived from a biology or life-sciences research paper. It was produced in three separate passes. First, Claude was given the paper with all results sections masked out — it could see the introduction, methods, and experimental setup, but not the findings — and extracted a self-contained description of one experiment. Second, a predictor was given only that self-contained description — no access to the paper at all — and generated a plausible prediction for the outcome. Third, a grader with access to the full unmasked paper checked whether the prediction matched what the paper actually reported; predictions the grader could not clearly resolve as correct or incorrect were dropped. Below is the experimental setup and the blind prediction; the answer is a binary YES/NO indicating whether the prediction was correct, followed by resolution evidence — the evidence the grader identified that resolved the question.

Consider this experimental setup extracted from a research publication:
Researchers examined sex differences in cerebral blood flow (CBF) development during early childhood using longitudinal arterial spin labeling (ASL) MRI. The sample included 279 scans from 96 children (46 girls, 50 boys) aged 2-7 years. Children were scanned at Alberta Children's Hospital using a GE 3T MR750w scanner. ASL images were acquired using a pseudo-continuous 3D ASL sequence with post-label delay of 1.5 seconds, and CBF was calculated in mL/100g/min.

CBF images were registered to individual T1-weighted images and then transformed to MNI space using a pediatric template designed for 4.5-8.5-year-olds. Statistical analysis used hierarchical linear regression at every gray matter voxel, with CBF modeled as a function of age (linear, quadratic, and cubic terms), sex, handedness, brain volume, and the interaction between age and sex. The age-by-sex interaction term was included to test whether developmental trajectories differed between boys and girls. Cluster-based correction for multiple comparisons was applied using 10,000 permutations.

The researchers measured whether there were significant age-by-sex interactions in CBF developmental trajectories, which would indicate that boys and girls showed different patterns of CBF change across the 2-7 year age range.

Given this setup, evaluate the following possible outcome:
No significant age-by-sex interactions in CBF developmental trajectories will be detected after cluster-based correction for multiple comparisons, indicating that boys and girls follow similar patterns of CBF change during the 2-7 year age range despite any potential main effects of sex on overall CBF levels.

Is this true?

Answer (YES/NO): YES